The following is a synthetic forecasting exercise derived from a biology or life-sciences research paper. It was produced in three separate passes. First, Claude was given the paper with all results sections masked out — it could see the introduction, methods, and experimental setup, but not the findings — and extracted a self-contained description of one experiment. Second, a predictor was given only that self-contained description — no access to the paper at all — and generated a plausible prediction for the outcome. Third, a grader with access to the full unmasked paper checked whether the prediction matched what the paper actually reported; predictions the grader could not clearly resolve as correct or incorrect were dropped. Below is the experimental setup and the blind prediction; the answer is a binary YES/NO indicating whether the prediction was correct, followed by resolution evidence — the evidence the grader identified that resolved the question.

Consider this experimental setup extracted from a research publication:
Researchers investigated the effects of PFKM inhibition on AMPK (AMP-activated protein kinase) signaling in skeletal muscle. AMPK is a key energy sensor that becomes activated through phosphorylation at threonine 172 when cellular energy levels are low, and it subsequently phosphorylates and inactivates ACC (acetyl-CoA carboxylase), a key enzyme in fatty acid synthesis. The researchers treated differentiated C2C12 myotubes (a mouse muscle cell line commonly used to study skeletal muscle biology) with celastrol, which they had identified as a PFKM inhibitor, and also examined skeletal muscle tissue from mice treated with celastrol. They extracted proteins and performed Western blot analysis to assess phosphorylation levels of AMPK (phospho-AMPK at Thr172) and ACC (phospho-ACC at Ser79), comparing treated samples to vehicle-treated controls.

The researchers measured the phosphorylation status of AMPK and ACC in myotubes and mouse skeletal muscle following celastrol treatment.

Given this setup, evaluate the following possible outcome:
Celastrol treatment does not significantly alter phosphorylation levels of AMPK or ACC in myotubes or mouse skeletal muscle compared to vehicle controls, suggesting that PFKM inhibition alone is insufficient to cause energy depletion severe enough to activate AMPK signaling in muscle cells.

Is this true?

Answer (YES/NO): NO